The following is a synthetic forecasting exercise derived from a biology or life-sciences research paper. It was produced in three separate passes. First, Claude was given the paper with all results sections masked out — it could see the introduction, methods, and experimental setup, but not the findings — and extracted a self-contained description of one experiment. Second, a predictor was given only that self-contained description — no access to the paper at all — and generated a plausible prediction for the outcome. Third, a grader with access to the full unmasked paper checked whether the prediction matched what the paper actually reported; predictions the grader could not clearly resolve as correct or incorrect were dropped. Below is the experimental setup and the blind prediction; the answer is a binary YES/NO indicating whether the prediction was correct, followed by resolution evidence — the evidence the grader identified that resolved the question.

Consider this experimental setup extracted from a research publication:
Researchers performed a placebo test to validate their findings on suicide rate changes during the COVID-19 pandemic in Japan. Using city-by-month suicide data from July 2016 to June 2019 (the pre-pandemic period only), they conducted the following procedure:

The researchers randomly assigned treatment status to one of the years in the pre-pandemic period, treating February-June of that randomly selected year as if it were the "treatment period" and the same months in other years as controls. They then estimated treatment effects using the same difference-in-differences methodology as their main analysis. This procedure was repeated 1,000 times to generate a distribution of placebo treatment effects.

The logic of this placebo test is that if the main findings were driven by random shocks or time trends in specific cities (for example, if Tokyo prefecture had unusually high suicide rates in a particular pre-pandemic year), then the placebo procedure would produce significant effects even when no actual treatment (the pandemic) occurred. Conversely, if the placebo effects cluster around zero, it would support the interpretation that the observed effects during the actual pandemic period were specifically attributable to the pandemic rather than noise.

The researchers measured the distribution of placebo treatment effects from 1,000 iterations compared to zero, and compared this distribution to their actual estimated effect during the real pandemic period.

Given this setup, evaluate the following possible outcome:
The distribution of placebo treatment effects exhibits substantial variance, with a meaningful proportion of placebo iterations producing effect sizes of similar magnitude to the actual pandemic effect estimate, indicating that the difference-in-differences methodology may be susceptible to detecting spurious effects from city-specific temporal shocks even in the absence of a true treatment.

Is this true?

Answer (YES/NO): NO